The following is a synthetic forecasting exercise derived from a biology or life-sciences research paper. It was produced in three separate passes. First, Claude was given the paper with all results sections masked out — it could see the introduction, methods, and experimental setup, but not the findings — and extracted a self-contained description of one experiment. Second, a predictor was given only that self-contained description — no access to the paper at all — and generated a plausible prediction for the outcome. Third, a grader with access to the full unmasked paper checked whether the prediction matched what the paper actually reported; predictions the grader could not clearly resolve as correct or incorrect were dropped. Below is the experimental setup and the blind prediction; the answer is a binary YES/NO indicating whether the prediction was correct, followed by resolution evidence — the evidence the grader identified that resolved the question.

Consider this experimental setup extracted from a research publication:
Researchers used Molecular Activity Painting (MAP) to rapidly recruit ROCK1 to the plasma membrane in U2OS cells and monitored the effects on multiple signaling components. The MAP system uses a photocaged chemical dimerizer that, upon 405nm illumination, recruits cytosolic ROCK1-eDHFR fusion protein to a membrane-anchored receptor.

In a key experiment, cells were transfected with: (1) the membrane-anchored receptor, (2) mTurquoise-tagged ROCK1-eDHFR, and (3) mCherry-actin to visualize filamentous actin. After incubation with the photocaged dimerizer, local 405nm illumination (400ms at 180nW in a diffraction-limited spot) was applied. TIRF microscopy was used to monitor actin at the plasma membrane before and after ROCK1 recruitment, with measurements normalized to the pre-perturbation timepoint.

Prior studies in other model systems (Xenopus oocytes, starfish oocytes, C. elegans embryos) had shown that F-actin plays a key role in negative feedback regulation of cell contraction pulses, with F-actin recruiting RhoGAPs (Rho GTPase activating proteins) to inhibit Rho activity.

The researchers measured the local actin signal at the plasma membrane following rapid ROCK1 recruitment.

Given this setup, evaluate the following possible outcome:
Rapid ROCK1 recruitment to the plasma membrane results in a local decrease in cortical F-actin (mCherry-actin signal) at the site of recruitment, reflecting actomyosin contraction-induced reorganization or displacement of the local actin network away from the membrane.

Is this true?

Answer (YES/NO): YES